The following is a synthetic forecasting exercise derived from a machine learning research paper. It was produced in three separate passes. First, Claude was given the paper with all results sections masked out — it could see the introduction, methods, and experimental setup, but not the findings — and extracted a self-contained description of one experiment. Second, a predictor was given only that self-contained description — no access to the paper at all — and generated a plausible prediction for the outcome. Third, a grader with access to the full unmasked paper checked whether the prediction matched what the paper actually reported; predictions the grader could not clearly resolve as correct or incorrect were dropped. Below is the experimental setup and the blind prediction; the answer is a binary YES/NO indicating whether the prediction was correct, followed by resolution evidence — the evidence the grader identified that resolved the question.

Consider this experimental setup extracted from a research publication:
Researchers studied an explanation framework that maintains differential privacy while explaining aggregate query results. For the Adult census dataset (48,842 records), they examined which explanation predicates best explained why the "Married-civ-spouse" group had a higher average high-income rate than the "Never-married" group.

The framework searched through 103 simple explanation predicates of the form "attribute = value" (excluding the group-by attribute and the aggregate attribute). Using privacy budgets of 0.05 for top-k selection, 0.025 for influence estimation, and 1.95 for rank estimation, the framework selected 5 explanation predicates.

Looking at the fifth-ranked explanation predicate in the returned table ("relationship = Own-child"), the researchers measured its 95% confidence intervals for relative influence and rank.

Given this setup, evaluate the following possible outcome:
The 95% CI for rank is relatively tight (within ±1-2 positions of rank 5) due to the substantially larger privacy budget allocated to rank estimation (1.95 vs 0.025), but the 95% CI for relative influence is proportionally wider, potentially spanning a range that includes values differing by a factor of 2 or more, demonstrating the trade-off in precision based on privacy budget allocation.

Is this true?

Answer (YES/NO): NO